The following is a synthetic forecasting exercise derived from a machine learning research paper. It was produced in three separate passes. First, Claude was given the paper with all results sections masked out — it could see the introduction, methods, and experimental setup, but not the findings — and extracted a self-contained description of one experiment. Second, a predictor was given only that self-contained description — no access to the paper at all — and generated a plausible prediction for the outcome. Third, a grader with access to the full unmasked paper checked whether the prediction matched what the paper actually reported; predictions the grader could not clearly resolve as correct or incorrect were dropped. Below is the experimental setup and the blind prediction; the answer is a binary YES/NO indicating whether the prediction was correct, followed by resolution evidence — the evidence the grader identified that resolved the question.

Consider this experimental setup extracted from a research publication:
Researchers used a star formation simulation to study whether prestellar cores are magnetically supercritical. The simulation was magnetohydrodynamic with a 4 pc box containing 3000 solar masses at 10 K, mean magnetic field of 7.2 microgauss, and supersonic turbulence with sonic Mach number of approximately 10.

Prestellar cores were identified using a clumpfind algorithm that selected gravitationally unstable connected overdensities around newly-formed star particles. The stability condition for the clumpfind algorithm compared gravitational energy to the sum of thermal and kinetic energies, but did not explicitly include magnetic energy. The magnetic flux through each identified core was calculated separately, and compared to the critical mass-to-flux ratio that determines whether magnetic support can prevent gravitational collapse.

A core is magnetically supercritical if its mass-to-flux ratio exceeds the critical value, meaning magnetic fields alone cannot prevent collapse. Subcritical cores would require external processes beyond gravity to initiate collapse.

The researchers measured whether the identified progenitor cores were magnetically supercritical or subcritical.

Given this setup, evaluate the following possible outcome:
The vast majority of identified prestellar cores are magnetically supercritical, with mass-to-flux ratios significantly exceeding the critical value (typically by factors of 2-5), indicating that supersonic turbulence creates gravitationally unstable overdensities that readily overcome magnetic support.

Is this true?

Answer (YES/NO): NO